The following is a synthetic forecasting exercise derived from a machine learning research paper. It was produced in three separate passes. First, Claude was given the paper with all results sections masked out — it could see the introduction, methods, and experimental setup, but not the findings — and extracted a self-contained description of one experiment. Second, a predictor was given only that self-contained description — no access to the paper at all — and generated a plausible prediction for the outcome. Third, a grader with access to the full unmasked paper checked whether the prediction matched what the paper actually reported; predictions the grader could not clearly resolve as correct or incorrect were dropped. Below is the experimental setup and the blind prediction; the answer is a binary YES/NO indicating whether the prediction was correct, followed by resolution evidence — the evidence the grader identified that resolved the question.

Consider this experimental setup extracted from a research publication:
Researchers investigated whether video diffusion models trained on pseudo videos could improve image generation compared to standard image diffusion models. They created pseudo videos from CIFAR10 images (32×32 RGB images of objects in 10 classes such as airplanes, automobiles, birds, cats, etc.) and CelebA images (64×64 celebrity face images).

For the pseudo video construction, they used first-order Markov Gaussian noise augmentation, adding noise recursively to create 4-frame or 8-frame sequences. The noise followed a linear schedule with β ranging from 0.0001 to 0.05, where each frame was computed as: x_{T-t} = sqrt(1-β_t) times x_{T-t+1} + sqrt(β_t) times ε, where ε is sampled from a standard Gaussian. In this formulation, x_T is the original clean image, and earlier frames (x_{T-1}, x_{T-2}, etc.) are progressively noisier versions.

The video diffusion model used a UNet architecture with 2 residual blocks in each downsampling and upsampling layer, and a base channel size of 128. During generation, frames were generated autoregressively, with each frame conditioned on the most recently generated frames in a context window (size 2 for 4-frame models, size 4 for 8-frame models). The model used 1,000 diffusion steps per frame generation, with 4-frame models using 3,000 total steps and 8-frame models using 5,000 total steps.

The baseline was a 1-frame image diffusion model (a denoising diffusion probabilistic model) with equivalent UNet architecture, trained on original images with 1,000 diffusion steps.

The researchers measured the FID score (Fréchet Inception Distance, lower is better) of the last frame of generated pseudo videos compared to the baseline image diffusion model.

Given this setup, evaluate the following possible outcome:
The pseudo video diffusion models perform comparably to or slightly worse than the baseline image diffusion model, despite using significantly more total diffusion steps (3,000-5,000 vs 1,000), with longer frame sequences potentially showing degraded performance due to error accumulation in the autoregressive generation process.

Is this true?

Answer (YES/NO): NO